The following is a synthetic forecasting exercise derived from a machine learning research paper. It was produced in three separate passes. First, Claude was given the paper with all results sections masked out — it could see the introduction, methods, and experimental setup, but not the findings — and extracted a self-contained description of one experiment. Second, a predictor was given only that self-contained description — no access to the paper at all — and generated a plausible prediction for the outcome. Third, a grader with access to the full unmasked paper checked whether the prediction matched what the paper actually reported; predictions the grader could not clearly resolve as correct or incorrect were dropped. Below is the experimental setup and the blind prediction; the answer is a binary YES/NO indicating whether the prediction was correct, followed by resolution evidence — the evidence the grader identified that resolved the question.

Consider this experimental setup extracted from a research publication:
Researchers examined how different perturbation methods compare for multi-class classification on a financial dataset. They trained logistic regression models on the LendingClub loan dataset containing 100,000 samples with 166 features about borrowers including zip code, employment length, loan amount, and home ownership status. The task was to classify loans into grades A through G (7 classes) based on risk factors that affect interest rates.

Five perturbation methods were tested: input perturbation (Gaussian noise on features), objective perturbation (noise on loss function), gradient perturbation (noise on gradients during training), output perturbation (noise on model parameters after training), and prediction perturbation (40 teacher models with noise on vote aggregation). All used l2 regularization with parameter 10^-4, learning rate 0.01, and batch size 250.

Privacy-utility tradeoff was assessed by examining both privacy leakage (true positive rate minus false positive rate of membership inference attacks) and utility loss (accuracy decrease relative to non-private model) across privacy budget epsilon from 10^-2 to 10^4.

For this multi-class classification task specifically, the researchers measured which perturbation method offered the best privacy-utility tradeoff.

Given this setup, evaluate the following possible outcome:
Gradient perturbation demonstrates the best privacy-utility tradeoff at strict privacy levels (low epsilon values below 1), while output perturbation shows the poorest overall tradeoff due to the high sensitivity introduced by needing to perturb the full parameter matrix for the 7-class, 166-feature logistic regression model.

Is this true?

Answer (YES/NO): NO